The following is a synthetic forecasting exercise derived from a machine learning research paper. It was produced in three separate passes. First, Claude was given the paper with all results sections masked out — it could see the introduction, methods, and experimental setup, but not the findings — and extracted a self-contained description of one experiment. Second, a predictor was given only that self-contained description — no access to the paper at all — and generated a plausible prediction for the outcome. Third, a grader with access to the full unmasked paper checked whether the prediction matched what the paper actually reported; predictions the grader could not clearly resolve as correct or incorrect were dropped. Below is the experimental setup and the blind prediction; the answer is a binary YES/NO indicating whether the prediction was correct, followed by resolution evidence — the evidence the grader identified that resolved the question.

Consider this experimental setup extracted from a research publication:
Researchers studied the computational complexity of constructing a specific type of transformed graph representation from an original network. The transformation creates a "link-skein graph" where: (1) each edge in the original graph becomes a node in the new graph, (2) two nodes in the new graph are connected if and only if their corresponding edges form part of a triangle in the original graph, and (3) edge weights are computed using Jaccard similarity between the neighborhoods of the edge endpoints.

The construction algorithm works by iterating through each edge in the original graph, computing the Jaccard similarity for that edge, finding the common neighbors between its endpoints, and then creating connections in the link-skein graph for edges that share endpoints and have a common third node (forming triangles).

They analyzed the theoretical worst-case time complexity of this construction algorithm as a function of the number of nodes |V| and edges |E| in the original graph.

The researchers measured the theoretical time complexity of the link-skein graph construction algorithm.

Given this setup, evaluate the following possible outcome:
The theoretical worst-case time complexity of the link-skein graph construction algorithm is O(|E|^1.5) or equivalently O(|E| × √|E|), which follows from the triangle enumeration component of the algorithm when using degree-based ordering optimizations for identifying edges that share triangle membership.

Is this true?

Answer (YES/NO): NO